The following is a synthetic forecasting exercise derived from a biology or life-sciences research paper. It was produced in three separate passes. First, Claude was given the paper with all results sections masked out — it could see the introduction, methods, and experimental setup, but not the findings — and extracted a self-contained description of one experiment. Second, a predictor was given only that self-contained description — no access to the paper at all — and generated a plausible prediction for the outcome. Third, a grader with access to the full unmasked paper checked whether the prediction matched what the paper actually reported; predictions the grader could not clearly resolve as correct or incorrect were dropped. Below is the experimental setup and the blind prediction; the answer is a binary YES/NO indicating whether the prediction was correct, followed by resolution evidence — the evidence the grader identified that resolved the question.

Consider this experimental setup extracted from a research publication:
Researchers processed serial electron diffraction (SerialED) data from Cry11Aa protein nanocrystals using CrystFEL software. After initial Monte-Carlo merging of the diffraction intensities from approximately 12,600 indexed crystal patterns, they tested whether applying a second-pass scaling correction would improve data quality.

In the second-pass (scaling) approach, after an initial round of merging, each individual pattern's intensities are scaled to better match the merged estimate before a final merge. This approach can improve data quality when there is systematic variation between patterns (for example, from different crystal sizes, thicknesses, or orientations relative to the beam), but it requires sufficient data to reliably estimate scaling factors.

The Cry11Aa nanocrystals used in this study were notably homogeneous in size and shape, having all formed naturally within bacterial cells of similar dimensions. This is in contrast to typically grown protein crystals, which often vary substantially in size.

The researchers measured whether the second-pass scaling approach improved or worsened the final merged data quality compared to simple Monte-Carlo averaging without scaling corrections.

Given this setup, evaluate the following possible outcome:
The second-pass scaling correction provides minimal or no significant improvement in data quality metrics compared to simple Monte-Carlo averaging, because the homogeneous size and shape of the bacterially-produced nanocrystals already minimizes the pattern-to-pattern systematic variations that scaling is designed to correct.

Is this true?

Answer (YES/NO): NO